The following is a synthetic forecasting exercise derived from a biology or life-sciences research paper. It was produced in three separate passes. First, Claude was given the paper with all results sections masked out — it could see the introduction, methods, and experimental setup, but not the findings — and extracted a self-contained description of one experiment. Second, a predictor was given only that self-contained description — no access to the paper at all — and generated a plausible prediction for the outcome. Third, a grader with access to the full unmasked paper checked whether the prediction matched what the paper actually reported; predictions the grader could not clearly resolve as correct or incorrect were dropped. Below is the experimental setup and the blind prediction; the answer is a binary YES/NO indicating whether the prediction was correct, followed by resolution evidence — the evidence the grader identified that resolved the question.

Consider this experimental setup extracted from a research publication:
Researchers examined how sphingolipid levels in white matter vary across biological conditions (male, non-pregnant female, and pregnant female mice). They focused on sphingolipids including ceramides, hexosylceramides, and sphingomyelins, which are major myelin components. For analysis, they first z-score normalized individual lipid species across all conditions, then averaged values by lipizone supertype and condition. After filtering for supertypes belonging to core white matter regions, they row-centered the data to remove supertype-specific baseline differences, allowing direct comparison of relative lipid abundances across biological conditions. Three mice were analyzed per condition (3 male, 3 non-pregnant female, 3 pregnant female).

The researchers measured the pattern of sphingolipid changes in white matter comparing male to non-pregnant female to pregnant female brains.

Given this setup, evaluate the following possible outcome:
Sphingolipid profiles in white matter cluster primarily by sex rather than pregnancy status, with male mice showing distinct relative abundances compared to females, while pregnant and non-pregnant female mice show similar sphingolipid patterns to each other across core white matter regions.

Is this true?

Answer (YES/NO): NO